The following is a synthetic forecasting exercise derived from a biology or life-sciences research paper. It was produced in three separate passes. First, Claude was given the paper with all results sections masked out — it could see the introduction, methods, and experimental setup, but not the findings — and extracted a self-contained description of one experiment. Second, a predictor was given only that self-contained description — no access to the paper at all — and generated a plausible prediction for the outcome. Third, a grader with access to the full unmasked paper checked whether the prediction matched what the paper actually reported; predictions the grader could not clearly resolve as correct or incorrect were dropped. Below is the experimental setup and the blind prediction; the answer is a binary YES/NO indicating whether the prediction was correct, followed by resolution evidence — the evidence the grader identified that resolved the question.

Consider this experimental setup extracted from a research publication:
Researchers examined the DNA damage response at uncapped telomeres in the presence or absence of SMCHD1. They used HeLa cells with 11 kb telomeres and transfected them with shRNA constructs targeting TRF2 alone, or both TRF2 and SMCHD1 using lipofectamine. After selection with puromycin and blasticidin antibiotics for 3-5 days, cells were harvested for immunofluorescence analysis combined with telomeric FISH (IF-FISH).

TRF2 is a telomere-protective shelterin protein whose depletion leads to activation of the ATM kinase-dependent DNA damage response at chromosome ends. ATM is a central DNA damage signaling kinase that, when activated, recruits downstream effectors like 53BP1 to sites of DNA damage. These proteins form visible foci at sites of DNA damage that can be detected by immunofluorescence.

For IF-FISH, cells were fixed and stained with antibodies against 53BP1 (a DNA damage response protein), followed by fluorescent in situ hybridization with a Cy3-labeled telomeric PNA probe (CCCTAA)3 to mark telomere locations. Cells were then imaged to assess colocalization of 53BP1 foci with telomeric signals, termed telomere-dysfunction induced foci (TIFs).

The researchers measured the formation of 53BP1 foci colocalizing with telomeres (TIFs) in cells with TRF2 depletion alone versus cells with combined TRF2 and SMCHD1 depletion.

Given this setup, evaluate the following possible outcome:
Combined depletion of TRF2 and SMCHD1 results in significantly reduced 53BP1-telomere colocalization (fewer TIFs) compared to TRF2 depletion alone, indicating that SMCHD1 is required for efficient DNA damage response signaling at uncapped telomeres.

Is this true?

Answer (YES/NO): YES